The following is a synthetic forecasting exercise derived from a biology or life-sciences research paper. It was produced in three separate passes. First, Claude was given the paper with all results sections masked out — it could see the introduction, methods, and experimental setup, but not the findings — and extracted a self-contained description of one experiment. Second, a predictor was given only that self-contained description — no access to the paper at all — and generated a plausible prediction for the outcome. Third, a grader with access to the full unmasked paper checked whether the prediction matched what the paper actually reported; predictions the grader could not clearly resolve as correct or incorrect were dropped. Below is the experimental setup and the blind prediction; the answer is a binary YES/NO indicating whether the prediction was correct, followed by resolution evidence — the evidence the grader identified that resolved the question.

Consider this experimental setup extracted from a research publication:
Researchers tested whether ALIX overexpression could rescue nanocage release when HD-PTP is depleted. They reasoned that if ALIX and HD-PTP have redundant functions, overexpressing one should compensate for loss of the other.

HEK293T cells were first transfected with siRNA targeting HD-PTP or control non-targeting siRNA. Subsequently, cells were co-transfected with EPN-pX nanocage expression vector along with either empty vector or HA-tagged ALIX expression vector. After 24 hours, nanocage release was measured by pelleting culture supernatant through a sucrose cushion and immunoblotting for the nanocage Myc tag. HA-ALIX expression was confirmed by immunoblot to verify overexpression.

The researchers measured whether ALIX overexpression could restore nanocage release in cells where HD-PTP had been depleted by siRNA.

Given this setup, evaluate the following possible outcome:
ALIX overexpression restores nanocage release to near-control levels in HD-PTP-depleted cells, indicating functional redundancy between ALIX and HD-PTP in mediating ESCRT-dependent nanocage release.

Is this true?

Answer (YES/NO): NO